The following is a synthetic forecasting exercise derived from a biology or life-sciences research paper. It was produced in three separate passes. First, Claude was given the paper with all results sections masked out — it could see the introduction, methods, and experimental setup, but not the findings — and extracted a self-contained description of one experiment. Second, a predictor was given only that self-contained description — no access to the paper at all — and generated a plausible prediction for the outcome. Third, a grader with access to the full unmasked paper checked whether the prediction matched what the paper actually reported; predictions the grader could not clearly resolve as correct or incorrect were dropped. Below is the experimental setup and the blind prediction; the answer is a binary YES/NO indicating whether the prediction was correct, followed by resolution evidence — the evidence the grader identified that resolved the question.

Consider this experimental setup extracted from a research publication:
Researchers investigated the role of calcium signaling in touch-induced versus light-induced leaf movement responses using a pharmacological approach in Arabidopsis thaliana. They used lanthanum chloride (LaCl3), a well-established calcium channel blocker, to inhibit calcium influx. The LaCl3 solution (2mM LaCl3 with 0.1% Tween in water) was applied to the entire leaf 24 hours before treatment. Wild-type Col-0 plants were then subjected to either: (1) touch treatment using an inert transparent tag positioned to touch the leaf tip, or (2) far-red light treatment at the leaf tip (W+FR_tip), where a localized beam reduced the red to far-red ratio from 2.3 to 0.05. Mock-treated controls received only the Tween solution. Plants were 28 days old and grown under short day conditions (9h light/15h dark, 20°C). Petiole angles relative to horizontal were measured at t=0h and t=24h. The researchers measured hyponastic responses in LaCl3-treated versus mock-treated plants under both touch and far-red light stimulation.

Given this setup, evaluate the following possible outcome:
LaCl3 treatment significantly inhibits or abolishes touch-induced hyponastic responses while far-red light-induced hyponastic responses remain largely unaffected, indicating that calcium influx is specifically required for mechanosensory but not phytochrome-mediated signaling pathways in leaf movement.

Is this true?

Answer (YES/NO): YES